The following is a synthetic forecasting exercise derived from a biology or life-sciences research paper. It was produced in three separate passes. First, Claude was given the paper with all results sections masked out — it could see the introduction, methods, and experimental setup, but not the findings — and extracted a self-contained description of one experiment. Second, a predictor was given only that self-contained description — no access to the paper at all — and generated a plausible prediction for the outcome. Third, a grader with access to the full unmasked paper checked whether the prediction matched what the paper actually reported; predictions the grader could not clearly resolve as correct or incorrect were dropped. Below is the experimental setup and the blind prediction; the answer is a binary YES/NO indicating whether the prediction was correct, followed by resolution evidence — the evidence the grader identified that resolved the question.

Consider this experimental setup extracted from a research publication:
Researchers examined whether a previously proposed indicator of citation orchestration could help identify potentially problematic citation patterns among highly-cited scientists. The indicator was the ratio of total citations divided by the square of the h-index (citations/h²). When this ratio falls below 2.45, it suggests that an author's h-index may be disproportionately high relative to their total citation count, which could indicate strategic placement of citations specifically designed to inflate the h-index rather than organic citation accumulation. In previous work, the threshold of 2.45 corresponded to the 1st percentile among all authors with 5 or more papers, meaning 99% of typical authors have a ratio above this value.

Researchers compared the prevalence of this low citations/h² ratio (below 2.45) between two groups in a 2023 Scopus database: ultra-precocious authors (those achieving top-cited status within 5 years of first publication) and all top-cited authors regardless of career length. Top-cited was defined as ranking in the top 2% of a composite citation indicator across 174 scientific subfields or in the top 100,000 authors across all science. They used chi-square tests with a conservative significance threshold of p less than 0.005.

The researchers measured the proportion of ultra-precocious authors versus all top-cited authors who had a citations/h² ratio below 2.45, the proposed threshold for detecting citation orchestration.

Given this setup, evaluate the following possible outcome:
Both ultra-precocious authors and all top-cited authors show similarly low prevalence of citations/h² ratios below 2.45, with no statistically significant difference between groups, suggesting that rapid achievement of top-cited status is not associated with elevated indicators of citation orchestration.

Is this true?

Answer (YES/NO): NO